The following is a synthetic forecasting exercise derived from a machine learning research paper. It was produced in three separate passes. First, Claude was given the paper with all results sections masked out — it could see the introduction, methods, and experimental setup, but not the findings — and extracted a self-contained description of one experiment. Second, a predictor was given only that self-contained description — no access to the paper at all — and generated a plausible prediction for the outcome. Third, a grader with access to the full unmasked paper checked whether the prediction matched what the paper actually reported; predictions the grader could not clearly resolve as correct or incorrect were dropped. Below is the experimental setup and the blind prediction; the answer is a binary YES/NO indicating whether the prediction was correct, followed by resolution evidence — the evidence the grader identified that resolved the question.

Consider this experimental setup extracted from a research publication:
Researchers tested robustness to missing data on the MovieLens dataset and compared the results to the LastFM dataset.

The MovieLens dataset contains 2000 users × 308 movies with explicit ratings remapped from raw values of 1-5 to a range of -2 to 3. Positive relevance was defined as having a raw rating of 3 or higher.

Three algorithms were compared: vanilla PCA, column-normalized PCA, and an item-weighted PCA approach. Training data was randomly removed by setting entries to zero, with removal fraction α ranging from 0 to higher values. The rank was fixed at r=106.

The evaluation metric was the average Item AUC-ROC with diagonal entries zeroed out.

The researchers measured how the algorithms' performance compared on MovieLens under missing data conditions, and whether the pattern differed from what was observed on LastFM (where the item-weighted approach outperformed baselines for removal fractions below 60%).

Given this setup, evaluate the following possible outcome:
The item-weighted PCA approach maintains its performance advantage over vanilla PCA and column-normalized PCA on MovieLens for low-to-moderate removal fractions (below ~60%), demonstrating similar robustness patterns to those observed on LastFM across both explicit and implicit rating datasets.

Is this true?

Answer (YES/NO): NO